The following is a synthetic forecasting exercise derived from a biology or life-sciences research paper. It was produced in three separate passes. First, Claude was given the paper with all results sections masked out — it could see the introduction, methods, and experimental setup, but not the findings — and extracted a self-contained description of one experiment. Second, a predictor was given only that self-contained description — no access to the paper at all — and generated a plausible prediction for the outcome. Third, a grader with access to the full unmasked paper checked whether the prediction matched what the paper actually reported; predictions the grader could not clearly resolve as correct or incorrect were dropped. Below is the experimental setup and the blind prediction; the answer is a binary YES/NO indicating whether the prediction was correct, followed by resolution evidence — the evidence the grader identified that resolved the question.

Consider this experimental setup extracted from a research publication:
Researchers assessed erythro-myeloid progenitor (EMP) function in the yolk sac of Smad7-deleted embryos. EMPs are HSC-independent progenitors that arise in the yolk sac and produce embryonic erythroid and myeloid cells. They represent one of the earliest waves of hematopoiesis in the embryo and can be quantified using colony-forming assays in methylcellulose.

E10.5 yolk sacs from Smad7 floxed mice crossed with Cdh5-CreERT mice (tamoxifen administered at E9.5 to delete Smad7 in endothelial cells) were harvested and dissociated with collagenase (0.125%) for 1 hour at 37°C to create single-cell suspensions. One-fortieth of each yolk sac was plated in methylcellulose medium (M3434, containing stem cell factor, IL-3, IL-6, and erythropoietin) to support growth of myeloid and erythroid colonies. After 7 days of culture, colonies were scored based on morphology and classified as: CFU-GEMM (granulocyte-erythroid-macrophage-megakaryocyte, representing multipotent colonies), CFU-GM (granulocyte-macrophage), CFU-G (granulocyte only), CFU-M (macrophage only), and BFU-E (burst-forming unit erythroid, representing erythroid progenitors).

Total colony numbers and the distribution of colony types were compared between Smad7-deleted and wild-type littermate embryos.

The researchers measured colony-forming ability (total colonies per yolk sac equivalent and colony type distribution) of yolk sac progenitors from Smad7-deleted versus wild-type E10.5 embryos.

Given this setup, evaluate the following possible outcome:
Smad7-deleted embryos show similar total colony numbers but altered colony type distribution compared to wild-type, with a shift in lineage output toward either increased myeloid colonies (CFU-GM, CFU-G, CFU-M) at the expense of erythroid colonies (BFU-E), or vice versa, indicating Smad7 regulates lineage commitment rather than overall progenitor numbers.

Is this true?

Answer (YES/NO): NO